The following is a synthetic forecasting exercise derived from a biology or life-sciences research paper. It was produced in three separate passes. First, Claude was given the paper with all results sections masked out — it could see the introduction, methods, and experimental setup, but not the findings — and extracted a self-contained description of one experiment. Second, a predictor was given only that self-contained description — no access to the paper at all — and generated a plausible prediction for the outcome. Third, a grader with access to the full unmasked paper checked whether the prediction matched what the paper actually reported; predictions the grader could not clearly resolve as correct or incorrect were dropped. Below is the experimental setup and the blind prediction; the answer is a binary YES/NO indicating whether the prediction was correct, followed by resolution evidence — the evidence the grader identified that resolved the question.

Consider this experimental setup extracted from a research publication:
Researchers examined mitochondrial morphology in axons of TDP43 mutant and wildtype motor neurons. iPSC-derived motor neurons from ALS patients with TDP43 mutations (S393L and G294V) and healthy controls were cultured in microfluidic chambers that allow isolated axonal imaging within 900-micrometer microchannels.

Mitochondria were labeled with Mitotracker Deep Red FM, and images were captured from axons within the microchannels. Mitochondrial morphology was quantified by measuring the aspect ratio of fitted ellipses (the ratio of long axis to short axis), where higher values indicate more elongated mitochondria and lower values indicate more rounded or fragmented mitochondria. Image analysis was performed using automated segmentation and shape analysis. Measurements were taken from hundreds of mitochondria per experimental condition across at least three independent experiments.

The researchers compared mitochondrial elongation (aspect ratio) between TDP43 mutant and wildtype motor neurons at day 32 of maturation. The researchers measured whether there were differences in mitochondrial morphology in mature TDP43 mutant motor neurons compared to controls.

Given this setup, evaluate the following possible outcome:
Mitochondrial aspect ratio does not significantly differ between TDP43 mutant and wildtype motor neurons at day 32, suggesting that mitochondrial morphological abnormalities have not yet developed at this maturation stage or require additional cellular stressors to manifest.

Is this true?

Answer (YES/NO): NO